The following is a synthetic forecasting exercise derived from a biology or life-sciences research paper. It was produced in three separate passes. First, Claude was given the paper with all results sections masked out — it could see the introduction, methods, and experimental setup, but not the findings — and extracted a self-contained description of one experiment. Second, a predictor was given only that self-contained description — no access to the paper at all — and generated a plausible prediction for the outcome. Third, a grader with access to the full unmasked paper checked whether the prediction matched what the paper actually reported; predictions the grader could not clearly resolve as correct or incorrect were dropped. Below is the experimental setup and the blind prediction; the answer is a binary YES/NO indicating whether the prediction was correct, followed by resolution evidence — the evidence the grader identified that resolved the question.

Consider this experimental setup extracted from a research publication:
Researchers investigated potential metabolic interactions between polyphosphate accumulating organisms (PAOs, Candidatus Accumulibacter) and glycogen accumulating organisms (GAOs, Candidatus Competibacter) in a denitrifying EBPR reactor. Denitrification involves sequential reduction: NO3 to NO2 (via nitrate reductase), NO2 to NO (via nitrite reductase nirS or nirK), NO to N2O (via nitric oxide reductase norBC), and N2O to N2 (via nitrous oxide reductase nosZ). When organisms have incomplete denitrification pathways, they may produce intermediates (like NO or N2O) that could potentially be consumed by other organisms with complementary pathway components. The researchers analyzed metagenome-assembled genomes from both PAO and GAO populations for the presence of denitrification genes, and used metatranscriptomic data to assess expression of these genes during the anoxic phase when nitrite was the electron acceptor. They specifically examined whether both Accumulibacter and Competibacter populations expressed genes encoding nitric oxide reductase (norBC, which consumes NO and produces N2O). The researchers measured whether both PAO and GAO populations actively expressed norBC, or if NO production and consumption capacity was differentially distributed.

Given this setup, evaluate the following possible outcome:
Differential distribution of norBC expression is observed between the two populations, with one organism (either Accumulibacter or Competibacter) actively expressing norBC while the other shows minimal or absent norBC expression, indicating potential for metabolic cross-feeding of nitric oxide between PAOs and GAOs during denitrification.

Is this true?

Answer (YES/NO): YES